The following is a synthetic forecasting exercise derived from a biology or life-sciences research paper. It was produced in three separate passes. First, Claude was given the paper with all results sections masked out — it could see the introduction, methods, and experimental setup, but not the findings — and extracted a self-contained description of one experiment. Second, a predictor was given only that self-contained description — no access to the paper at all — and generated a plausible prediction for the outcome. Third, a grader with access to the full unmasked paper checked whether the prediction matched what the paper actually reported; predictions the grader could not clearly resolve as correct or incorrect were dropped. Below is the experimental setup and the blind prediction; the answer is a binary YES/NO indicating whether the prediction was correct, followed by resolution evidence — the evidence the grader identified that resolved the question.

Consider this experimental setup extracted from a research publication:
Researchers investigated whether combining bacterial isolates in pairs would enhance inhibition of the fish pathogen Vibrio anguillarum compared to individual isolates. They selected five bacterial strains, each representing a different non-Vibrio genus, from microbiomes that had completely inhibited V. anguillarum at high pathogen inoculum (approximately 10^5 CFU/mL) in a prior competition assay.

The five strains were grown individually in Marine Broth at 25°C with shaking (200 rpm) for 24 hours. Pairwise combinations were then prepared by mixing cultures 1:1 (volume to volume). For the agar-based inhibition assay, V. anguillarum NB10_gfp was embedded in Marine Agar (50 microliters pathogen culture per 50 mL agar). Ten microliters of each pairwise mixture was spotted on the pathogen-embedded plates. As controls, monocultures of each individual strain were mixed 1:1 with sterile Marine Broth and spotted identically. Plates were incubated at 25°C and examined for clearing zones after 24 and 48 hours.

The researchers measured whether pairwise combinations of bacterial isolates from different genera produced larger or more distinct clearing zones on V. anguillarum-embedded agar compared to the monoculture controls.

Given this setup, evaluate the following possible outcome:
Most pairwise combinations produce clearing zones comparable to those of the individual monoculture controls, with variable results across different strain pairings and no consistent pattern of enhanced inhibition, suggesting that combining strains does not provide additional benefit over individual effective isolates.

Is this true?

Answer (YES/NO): NO